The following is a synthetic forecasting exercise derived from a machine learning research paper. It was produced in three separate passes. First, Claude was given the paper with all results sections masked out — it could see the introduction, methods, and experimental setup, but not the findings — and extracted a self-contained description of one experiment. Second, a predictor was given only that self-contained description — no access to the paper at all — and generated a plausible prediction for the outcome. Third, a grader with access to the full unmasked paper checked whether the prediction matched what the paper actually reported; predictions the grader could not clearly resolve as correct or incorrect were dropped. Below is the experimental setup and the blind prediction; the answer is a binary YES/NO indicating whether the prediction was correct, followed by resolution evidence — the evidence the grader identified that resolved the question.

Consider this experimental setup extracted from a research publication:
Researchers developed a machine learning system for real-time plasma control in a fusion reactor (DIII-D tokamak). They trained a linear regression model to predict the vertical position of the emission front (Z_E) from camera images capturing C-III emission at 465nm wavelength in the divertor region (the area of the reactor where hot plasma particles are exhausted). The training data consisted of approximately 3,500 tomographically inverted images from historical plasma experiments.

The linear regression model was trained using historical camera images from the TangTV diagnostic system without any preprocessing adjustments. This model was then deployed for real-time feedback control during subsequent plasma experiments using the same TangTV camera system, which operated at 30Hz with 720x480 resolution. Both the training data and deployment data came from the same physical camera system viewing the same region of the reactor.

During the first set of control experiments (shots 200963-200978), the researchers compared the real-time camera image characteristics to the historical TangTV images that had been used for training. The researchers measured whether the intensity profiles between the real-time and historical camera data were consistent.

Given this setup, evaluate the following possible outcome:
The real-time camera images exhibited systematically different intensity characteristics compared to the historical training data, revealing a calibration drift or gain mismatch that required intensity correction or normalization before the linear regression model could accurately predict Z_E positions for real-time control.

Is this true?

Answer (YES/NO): YES